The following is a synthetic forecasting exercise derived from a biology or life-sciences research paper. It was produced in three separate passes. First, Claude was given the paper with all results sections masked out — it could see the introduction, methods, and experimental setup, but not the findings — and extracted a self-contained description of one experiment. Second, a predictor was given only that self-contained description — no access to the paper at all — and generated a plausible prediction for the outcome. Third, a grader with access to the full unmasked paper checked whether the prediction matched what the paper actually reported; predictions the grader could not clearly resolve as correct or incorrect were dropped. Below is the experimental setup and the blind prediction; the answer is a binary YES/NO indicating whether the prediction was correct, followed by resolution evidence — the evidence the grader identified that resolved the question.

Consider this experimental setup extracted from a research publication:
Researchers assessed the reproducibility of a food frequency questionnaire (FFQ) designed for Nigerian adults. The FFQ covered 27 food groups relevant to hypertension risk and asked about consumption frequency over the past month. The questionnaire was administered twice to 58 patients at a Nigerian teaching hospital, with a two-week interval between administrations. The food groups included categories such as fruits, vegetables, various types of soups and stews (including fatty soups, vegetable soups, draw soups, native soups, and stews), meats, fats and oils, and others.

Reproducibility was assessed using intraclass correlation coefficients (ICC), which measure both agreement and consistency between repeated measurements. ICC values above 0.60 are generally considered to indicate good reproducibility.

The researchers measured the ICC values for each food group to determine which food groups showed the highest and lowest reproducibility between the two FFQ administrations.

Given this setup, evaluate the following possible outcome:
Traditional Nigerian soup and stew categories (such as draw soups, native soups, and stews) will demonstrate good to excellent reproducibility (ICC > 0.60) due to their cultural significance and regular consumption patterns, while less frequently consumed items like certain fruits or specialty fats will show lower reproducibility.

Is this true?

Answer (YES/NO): NO